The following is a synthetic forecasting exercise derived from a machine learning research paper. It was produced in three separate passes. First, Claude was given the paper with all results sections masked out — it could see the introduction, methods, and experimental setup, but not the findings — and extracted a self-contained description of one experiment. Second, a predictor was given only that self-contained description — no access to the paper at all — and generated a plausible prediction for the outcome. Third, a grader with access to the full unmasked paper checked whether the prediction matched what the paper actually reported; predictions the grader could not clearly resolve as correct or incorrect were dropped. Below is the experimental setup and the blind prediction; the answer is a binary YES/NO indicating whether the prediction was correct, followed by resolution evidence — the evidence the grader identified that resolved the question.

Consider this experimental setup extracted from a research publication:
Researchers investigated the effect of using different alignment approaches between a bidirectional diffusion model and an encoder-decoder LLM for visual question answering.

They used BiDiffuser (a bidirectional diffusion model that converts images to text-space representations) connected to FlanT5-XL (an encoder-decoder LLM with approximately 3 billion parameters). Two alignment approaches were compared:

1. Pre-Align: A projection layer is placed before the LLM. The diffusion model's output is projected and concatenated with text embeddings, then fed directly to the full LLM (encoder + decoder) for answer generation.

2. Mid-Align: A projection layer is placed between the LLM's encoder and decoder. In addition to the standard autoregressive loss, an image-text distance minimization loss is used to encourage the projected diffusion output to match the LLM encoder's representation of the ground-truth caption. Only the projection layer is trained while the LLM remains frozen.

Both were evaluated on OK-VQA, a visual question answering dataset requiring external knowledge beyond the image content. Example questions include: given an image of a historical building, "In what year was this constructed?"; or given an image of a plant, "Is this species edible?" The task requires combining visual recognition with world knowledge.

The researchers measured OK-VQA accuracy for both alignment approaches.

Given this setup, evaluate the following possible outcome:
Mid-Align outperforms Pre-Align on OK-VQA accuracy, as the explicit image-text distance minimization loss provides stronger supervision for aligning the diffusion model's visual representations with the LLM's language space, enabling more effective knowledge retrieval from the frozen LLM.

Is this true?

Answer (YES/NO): NO